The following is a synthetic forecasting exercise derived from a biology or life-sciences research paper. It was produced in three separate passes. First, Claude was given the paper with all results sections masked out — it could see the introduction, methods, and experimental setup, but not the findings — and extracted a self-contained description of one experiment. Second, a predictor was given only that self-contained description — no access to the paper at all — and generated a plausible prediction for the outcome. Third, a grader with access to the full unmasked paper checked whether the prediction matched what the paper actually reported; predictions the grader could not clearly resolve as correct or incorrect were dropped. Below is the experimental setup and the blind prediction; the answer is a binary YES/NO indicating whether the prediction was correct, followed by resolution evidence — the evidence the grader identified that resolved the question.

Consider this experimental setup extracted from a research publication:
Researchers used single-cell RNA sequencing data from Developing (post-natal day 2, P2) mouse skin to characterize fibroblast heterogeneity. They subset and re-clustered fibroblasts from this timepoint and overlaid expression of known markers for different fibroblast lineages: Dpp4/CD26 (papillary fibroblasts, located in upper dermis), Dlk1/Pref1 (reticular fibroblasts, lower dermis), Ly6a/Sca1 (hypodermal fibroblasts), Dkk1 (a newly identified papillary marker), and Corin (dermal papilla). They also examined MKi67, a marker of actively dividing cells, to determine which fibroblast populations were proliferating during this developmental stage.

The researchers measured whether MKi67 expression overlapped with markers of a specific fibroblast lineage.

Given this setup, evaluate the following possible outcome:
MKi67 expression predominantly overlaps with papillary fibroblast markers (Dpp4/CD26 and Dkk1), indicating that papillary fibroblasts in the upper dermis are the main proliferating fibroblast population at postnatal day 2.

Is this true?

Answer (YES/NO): YES